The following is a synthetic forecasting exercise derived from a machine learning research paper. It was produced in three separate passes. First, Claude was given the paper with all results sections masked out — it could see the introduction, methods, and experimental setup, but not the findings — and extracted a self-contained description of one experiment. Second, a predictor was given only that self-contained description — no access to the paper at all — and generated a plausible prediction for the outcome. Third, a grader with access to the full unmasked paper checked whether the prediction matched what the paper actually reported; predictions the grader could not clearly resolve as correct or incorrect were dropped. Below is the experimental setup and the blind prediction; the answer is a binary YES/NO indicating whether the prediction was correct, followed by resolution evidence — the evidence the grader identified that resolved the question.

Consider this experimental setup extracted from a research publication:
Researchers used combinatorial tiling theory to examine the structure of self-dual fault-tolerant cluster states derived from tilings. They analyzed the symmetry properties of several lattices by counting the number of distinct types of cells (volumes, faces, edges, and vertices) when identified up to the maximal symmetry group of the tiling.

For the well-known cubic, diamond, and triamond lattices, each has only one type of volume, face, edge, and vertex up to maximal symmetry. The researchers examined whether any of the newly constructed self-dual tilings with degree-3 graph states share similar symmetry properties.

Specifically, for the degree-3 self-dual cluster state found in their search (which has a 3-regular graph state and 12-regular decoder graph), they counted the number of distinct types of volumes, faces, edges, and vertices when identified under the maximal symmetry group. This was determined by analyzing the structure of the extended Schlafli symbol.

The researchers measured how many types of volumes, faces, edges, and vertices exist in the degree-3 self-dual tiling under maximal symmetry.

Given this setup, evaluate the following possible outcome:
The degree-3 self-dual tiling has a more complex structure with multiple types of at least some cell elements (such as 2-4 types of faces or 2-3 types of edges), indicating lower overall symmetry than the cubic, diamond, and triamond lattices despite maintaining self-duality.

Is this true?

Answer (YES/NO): YES